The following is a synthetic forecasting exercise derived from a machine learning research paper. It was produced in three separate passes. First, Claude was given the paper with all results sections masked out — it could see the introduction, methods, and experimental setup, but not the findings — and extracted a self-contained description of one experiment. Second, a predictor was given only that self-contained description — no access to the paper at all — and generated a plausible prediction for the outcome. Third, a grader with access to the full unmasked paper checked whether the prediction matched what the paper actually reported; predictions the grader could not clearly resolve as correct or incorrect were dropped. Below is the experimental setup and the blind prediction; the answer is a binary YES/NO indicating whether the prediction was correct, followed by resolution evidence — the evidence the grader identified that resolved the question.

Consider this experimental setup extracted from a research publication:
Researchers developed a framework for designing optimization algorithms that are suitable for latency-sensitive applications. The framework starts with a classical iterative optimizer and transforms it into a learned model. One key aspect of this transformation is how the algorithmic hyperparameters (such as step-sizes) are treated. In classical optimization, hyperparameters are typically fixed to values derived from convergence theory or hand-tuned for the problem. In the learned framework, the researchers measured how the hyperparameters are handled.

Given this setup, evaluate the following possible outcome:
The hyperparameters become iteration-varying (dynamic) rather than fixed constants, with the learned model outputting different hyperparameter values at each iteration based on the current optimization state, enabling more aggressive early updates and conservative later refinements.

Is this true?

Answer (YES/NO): NO